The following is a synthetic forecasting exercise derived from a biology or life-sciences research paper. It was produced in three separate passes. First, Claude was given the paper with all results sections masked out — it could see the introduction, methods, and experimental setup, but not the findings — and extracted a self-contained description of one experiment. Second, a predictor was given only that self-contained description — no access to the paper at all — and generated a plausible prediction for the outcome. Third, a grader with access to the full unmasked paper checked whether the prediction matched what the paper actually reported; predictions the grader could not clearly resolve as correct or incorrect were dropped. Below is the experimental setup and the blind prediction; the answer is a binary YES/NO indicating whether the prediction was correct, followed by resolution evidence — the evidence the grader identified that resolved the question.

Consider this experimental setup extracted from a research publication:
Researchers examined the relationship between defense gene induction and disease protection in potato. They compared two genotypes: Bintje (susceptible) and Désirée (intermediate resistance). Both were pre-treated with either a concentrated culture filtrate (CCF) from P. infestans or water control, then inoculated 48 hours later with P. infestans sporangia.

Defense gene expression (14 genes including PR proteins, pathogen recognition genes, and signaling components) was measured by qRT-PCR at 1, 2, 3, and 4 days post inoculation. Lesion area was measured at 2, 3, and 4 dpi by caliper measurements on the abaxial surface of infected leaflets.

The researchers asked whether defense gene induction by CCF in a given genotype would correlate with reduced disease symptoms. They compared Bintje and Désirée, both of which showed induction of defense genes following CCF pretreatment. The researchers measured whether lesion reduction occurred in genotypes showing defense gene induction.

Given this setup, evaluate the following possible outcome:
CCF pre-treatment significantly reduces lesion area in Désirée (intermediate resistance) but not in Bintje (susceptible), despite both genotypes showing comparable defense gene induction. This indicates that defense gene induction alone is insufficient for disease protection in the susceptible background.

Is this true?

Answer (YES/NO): YES